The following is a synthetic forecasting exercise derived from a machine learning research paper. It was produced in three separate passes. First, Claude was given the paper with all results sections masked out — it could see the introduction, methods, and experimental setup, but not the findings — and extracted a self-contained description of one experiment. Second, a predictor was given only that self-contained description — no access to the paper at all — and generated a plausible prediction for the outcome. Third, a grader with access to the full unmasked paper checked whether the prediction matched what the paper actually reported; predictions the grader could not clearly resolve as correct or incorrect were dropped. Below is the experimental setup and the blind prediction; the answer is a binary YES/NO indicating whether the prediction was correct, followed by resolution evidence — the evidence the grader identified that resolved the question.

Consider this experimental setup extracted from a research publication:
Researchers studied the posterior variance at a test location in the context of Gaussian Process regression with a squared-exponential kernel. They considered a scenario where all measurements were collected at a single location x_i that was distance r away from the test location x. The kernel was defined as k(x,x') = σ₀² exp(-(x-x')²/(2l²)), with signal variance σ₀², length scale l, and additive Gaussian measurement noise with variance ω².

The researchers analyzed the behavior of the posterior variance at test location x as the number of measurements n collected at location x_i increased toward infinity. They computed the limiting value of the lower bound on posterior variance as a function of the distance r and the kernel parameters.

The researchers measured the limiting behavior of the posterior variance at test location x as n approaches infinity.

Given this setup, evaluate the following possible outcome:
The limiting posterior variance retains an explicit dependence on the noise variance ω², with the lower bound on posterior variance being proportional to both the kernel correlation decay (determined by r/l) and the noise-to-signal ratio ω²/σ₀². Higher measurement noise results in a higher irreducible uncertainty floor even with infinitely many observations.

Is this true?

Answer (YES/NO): NO